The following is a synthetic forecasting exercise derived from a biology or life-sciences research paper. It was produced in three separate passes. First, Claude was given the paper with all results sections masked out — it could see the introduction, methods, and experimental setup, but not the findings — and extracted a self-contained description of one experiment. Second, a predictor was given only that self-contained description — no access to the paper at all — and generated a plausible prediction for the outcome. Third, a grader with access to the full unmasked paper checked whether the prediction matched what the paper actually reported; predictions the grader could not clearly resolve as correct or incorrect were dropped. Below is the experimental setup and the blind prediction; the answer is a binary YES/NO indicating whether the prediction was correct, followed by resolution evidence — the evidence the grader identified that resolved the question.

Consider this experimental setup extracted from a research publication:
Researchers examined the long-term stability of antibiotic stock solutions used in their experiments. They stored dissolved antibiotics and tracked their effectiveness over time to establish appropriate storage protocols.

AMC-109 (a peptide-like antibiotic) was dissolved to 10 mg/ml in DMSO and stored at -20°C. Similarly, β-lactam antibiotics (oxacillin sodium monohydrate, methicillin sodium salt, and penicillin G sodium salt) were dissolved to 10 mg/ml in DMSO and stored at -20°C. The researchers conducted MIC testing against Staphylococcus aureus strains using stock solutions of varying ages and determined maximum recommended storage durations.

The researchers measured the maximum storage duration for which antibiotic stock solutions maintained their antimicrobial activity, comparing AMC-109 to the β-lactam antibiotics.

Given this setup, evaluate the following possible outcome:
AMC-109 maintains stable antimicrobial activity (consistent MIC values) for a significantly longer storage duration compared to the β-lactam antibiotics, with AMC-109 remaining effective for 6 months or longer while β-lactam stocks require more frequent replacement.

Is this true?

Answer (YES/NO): YES